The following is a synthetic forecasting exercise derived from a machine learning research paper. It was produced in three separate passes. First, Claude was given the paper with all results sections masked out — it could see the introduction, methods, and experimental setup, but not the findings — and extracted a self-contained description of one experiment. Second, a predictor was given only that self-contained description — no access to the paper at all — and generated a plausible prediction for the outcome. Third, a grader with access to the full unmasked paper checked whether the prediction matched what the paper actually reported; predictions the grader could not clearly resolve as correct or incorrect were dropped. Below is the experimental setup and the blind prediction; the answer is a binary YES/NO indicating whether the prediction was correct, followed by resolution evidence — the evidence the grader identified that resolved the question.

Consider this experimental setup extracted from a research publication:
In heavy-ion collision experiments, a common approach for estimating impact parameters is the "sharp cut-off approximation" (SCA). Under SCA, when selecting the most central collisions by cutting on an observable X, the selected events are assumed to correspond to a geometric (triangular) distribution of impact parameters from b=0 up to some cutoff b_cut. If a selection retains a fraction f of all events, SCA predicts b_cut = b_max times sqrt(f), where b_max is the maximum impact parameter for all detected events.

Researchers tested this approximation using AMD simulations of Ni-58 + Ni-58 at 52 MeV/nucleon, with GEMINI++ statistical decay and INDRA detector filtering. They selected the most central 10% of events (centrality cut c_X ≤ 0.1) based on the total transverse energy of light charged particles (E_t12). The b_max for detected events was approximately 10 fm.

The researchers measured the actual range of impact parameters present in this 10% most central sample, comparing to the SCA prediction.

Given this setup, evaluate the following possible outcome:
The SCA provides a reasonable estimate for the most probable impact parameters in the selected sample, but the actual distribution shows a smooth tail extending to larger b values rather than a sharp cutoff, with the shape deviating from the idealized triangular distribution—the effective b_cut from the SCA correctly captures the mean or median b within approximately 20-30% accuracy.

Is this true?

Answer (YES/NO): NO